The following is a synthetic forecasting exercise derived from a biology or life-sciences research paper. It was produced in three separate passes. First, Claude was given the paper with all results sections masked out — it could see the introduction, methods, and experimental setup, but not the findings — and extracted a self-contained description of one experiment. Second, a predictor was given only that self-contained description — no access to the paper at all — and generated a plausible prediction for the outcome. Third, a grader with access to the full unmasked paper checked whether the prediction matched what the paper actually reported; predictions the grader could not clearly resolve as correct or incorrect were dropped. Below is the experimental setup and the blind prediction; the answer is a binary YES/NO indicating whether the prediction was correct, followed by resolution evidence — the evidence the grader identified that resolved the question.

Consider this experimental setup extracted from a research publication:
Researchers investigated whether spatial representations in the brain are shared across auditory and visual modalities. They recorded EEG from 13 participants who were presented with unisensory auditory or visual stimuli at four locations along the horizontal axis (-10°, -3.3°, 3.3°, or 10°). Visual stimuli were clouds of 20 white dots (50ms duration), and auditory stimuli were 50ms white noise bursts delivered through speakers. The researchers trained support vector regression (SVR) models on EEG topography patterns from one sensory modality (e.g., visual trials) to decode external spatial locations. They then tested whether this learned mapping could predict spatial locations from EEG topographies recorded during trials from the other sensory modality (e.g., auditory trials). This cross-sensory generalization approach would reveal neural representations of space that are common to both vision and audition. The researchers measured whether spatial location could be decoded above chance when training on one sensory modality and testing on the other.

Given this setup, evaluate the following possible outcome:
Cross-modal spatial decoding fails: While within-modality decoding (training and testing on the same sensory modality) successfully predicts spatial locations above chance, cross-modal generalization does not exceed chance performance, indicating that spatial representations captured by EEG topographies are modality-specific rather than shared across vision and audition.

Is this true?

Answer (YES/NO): NO